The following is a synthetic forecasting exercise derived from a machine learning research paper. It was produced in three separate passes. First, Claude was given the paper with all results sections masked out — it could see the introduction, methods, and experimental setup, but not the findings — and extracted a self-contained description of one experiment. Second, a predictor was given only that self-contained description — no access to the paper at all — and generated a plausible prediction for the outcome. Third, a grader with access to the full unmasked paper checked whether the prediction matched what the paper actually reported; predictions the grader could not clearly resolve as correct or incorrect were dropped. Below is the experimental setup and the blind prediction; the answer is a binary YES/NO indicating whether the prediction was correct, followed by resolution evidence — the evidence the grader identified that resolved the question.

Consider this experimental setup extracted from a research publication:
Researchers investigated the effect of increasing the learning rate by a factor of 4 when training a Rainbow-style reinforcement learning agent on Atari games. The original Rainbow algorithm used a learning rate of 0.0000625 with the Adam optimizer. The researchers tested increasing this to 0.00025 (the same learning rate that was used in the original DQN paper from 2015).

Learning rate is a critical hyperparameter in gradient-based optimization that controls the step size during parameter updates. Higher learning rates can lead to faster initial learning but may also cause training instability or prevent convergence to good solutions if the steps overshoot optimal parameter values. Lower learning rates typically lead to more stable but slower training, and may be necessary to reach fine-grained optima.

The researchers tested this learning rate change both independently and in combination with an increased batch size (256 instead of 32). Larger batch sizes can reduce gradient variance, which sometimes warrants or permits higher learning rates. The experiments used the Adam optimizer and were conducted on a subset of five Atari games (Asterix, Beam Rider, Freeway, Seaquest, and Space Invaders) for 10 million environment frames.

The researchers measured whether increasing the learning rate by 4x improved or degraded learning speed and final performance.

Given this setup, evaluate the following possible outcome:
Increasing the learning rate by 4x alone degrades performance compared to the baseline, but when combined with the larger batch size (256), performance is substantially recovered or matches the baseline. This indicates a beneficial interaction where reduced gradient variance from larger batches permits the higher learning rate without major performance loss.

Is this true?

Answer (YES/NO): NO